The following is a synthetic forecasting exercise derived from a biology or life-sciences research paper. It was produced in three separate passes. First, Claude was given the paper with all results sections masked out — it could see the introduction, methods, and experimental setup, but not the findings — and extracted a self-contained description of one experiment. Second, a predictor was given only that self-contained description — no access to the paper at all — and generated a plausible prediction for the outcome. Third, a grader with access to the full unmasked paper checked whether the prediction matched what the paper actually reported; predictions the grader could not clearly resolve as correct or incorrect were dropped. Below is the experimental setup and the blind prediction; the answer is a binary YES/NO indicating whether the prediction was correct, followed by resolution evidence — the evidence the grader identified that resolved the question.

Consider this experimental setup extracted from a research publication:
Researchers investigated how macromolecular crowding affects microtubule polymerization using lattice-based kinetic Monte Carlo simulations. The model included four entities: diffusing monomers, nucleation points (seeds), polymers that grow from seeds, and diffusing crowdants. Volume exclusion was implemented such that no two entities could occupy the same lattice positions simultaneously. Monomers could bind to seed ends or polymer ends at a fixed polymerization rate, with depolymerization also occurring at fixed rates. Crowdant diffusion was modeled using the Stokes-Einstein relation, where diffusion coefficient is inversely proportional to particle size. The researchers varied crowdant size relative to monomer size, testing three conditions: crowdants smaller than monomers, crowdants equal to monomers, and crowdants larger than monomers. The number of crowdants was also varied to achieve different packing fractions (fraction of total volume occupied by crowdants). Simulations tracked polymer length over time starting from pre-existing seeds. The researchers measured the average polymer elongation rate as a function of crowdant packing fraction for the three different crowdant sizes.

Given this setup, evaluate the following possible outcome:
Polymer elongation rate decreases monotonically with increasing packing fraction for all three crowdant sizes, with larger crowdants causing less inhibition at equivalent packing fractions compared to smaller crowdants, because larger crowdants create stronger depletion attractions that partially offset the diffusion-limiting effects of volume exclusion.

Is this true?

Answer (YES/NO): NO